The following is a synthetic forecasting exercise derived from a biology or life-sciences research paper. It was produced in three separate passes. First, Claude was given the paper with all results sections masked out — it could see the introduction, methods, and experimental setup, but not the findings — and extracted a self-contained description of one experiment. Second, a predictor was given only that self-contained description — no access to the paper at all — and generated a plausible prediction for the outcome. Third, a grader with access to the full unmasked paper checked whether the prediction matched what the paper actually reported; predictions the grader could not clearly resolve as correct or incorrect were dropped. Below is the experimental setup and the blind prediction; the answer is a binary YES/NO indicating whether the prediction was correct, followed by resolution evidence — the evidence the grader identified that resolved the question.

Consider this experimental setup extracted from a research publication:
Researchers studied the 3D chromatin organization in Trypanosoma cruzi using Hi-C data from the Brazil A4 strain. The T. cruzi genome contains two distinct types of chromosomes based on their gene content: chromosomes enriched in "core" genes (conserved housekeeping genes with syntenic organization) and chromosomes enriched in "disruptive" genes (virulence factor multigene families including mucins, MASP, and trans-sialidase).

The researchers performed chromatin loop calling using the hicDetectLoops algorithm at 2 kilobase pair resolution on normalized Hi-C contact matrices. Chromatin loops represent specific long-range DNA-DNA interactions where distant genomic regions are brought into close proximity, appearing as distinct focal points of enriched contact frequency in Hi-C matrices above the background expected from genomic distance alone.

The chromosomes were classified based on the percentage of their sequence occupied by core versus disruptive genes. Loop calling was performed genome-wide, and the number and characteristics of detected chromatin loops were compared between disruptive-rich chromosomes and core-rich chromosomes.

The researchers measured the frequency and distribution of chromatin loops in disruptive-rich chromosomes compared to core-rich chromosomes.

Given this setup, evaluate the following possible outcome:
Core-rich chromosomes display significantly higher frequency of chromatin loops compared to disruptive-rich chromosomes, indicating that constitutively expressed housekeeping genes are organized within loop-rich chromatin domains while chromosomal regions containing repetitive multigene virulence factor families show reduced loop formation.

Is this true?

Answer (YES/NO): NO